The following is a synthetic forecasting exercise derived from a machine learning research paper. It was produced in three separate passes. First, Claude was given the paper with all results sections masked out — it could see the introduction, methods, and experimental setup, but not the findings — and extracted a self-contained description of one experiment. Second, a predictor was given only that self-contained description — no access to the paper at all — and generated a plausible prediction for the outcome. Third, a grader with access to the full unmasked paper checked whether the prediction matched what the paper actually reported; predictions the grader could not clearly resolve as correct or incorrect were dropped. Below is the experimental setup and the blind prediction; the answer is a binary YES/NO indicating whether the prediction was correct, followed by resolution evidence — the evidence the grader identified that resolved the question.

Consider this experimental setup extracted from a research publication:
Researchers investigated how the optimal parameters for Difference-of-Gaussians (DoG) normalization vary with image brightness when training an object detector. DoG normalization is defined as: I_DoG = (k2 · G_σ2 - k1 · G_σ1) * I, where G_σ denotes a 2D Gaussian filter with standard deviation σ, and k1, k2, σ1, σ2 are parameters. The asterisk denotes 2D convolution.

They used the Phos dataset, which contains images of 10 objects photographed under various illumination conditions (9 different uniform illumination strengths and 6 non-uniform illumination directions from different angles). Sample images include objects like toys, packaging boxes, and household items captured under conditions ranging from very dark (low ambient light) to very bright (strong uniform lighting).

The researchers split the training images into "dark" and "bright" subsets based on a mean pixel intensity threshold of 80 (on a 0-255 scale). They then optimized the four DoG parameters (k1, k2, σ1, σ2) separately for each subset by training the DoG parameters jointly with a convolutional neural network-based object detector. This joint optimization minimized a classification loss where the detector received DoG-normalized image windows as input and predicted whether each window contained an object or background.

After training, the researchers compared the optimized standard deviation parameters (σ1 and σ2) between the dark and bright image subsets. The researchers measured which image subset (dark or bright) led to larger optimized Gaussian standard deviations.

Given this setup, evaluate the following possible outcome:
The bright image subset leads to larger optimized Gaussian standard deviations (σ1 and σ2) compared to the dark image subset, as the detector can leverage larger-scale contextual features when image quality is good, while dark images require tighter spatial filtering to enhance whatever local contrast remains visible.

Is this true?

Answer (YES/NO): NO